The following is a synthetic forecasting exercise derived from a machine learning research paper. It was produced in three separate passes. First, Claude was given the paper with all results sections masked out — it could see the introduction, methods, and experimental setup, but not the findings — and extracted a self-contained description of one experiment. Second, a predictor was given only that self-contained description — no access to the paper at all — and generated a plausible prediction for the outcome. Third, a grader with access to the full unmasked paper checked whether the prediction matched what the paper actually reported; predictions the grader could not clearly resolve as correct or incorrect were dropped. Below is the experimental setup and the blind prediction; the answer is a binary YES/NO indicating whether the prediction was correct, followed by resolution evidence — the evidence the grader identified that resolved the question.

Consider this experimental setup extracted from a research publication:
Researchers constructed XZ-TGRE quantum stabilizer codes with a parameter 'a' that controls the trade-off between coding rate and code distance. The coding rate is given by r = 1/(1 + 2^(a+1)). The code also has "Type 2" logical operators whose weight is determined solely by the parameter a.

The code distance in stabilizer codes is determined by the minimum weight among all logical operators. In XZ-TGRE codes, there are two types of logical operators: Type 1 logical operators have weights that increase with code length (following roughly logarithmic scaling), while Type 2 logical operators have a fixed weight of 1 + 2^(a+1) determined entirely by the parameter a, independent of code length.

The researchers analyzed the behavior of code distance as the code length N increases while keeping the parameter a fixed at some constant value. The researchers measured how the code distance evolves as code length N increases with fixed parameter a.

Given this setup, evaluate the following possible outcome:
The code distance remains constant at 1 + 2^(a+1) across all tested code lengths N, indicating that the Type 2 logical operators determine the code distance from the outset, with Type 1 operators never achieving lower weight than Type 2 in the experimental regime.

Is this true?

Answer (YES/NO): NO